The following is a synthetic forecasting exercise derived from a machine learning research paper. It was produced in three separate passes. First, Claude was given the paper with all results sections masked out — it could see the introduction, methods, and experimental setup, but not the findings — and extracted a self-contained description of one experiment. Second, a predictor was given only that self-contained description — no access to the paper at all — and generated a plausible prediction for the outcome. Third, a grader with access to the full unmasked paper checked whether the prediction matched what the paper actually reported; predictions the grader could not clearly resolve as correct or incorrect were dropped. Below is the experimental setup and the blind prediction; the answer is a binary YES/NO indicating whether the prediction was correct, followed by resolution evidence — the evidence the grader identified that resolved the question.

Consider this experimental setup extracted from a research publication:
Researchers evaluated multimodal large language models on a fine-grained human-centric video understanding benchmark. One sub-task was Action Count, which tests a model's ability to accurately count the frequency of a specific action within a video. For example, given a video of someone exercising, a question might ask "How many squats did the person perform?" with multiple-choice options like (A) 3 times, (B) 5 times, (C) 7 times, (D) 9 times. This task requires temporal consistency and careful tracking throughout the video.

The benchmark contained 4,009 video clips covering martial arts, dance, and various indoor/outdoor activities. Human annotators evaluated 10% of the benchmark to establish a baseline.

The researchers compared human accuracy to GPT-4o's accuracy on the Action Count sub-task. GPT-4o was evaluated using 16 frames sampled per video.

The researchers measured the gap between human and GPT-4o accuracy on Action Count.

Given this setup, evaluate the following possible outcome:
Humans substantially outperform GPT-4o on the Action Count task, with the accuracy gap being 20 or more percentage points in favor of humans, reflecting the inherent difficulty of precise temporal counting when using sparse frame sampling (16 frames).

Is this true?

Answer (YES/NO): YES